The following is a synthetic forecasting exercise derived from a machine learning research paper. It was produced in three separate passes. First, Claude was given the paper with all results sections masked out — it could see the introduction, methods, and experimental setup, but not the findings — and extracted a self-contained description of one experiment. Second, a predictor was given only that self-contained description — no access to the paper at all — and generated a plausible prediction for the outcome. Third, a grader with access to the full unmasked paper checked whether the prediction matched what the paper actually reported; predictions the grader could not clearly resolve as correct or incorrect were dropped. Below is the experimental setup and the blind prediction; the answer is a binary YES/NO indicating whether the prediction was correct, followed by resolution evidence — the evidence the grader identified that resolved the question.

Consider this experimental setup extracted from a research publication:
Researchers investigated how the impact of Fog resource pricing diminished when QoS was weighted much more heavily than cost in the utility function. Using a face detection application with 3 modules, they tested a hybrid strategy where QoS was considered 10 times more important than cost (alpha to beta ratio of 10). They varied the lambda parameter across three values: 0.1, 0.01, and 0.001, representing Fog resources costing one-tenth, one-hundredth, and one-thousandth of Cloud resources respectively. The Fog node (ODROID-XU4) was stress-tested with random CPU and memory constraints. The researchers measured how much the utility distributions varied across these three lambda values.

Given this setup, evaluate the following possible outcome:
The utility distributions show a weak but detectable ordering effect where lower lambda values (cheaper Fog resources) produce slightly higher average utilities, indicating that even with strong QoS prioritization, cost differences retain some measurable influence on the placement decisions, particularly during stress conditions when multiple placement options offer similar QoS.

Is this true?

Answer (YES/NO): NO